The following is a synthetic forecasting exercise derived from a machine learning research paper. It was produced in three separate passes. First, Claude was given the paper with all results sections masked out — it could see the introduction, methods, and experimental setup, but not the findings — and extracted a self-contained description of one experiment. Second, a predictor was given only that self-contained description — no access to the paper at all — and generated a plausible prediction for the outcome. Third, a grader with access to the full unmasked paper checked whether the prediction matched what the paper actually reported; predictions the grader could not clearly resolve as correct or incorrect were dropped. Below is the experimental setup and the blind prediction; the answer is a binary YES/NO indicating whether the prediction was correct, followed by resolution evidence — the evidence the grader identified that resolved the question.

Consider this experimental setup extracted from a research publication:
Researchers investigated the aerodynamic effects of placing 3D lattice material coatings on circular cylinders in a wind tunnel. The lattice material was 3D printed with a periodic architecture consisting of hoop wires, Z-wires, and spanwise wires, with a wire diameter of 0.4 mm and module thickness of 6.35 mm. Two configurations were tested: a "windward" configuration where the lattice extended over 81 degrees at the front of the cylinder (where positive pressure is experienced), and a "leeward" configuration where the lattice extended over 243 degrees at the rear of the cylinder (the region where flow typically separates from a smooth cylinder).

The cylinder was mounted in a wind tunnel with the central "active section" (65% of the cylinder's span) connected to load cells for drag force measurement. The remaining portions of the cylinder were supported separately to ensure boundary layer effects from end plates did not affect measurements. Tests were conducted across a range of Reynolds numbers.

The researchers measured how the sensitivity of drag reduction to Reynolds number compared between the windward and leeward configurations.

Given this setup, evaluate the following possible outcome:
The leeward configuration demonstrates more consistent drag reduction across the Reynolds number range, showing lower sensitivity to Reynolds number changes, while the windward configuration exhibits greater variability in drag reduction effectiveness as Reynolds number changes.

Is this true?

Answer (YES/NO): YES